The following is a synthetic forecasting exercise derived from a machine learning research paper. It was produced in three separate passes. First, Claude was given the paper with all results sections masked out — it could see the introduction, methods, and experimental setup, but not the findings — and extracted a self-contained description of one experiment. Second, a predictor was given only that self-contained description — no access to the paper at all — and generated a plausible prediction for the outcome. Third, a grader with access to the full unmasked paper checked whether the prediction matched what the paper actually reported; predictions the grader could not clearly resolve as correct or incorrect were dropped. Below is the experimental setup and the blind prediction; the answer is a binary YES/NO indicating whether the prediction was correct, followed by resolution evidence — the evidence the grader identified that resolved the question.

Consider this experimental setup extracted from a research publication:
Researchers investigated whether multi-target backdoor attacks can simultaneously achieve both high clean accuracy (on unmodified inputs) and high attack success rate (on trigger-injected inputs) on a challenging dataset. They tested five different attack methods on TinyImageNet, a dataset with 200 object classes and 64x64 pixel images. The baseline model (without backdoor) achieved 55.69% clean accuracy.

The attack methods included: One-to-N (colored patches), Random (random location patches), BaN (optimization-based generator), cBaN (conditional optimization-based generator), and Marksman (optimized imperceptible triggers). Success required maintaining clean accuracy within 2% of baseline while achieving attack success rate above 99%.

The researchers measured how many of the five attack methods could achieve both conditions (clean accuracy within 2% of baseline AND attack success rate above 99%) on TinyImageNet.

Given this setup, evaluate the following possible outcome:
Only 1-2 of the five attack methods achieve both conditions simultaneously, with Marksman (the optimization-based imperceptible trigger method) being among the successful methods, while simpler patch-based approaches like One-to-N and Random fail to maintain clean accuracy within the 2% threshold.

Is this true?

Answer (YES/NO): YES